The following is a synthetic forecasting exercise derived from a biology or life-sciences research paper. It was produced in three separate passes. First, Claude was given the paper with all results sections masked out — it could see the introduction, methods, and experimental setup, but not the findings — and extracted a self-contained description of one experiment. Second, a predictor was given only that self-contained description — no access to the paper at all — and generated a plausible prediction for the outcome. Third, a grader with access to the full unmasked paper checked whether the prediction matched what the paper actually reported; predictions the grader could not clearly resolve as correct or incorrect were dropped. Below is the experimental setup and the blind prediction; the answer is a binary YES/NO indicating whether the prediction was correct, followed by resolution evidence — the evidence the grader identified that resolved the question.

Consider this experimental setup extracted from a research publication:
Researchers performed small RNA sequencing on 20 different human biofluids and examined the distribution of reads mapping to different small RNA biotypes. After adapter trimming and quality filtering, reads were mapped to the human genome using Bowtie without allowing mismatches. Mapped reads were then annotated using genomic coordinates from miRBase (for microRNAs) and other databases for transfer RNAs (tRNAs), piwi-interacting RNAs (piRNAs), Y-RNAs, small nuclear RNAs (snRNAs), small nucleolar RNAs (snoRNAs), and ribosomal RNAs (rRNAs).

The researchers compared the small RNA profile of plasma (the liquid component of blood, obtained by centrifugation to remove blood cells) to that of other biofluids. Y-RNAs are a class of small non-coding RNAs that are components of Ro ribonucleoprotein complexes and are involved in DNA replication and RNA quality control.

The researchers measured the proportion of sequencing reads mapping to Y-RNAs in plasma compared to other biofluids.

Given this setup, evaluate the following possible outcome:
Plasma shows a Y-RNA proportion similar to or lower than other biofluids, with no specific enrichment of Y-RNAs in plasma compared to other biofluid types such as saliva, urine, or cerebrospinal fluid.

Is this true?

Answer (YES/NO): NO